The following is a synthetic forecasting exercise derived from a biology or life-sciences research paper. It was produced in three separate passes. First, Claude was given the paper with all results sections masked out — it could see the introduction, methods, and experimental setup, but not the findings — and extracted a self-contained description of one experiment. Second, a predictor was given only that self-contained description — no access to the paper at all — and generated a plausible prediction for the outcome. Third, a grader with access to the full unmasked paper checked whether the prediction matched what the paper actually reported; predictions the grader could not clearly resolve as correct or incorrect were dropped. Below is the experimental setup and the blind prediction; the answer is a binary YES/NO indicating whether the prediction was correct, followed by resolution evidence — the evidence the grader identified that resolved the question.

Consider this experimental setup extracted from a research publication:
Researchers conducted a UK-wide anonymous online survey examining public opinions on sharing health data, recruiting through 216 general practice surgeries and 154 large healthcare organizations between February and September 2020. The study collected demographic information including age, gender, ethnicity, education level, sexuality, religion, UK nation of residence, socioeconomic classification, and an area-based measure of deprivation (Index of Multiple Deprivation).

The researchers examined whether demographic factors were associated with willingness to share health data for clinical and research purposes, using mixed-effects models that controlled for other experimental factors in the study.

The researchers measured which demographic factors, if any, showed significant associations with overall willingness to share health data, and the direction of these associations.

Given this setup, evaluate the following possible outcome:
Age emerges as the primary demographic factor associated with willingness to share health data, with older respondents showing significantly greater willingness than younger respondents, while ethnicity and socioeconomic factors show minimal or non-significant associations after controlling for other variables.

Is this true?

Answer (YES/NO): NO